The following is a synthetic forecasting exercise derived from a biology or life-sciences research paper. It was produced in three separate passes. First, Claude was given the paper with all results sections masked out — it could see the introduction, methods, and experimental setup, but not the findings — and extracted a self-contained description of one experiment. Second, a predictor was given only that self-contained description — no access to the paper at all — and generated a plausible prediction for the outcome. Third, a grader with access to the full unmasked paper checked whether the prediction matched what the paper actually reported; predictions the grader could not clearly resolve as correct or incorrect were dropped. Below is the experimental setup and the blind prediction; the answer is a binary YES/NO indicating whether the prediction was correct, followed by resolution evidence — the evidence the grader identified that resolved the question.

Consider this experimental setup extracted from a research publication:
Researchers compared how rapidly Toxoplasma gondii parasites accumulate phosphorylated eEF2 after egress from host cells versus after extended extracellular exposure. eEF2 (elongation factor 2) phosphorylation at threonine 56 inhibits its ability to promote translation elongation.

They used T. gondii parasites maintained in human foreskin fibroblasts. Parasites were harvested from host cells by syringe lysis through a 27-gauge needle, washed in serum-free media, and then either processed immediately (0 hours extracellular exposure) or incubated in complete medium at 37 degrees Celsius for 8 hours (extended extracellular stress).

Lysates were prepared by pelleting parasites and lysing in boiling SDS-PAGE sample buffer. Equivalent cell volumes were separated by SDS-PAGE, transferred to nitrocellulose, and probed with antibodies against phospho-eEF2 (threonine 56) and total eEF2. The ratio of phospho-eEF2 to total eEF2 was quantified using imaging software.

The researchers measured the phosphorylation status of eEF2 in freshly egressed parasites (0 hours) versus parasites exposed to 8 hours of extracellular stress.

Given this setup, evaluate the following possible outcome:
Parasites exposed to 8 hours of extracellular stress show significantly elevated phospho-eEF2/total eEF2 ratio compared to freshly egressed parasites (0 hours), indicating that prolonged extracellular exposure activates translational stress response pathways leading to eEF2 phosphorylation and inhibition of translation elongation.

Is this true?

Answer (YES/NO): YES